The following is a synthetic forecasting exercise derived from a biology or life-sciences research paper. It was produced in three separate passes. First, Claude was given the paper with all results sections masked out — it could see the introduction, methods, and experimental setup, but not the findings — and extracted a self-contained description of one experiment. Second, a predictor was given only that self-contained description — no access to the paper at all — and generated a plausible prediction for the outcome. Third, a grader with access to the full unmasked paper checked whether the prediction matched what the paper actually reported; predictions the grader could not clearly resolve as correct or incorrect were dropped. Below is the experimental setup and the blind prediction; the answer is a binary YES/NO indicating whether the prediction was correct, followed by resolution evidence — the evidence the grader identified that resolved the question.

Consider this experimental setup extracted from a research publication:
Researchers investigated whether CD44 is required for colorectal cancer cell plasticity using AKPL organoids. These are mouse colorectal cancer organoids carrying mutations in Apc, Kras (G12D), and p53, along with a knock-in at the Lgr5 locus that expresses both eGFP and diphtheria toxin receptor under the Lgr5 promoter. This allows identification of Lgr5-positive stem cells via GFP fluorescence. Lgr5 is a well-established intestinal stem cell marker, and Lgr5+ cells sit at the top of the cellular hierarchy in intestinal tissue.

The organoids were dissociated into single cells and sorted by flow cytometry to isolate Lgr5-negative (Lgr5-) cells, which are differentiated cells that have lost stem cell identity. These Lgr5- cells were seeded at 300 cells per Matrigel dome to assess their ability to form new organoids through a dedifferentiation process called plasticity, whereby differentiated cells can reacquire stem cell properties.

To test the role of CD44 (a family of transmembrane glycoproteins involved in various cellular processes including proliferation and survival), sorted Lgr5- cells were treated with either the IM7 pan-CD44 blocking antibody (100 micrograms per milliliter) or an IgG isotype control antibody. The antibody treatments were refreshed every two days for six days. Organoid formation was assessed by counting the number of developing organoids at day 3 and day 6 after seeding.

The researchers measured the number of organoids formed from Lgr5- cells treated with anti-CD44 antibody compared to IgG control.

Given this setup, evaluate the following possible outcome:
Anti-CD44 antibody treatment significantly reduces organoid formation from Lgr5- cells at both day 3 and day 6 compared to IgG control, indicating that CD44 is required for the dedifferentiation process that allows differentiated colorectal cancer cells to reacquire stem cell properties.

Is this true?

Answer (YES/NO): YES